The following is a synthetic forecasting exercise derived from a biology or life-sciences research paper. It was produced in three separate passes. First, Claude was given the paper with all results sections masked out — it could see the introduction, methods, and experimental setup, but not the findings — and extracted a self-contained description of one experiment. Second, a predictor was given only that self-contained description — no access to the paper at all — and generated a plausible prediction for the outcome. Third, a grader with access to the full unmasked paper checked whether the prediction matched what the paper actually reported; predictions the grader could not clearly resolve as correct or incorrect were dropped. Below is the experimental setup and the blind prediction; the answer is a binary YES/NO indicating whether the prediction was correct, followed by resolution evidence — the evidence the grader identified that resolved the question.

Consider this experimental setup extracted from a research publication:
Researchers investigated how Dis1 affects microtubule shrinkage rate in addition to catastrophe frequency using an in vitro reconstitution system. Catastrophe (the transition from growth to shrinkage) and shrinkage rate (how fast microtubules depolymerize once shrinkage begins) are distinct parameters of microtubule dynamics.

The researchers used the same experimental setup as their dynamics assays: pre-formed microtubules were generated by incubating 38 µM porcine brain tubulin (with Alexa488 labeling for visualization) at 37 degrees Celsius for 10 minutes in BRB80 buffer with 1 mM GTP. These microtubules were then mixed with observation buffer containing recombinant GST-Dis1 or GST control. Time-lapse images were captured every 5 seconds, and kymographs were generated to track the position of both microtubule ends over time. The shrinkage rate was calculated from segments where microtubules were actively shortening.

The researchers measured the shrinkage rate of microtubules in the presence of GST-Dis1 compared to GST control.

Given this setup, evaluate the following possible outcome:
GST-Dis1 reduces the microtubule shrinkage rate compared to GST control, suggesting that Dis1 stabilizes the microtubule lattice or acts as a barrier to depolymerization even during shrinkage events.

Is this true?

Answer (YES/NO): NO